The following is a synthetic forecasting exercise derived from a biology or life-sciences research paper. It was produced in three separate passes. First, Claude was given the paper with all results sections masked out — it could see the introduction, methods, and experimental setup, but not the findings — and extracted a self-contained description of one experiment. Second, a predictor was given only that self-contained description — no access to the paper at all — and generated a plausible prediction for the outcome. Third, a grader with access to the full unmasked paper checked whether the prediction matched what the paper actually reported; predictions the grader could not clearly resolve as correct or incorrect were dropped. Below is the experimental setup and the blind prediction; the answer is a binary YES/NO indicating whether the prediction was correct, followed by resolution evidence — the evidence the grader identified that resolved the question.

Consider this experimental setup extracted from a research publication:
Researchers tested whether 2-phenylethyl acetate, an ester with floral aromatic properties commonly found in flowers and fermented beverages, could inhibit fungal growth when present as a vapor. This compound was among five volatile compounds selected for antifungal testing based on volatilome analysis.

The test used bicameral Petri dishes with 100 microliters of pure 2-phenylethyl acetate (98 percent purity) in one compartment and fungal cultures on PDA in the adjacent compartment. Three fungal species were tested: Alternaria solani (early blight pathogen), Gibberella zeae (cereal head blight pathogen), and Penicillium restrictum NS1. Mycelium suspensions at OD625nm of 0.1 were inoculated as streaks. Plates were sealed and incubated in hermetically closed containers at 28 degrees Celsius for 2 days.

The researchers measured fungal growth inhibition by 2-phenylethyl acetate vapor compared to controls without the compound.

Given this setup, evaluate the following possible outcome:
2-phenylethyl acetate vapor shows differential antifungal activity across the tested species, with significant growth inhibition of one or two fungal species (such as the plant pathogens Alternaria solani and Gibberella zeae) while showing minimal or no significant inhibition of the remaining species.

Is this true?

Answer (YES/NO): NO